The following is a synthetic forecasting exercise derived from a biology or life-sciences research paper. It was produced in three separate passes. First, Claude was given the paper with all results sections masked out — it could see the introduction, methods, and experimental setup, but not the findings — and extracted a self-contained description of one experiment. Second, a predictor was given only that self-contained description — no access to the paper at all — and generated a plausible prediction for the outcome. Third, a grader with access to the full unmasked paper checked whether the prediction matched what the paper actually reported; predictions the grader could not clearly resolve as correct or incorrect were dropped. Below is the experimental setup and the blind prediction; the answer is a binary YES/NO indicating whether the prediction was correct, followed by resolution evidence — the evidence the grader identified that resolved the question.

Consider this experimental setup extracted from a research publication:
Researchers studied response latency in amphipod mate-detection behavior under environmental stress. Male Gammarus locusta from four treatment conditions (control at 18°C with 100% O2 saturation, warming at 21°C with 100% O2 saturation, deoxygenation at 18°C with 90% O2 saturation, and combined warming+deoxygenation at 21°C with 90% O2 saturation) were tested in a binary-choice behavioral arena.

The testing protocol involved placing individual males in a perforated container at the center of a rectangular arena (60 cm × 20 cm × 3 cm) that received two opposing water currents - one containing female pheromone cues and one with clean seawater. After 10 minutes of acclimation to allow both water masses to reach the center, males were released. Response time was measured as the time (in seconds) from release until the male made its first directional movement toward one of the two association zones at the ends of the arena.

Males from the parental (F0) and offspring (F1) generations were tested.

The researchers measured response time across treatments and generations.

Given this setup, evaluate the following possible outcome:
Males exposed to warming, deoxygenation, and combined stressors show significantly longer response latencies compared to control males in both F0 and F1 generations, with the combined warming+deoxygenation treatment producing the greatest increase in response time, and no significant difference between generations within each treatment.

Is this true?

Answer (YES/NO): NO